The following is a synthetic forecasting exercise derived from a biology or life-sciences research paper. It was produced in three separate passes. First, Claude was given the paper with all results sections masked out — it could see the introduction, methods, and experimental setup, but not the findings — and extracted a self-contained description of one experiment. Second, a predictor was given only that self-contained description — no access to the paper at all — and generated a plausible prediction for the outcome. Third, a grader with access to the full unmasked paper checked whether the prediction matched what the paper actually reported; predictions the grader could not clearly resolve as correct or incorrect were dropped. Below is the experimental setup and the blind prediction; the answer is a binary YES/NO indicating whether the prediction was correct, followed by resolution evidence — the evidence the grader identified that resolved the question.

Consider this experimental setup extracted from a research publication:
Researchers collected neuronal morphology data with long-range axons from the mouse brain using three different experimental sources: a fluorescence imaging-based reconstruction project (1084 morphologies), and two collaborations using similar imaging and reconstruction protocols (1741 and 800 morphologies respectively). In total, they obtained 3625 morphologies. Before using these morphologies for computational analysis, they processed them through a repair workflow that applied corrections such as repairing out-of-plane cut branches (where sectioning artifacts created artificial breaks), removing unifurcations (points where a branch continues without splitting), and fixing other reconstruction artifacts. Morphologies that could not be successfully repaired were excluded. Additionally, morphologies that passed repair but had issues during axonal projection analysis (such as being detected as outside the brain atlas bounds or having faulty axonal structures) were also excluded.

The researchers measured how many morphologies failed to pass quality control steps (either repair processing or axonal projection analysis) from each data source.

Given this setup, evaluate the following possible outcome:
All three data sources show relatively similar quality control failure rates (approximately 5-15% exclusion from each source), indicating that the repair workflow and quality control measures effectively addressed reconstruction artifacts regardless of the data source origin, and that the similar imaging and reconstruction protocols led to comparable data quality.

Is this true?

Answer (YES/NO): NO